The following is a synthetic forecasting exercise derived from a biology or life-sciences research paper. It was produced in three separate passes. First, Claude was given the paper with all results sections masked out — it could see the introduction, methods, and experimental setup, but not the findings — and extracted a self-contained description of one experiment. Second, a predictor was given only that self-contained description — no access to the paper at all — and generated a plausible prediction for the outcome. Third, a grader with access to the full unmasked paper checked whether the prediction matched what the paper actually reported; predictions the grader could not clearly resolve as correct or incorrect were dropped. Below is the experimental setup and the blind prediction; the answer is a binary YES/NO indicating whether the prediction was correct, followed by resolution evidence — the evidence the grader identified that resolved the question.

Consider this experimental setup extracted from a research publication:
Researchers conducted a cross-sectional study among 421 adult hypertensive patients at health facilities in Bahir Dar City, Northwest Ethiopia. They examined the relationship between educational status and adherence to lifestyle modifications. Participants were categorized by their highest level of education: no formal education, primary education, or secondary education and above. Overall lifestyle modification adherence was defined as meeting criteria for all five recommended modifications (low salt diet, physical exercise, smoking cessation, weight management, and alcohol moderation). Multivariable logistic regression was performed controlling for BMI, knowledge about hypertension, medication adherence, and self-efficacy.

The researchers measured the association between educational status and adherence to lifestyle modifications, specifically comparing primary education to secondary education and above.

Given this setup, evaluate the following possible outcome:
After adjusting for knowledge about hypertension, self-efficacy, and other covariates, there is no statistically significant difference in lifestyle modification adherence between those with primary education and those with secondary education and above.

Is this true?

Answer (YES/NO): NO